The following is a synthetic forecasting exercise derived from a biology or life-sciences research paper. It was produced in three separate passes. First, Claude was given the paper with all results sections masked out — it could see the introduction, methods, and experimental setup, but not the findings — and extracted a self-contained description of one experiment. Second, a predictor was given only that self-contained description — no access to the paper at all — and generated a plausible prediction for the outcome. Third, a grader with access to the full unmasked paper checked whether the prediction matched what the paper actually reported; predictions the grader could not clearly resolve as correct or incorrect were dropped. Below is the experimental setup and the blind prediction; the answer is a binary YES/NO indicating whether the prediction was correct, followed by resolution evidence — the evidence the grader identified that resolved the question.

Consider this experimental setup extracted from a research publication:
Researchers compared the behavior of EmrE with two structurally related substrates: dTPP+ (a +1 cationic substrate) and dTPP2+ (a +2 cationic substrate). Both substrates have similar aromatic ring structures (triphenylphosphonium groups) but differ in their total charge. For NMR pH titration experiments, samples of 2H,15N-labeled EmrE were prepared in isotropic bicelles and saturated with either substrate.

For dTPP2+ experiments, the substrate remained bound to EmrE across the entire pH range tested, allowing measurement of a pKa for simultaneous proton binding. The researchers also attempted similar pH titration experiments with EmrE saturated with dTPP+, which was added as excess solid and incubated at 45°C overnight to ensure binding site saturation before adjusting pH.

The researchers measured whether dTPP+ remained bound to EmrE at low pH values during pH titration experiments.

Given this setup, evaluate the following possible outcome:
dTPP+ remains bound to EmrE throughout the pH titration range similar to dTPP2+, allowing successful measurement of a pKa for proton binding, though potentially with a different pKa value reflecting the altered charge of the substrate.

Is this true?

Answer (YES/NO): NO